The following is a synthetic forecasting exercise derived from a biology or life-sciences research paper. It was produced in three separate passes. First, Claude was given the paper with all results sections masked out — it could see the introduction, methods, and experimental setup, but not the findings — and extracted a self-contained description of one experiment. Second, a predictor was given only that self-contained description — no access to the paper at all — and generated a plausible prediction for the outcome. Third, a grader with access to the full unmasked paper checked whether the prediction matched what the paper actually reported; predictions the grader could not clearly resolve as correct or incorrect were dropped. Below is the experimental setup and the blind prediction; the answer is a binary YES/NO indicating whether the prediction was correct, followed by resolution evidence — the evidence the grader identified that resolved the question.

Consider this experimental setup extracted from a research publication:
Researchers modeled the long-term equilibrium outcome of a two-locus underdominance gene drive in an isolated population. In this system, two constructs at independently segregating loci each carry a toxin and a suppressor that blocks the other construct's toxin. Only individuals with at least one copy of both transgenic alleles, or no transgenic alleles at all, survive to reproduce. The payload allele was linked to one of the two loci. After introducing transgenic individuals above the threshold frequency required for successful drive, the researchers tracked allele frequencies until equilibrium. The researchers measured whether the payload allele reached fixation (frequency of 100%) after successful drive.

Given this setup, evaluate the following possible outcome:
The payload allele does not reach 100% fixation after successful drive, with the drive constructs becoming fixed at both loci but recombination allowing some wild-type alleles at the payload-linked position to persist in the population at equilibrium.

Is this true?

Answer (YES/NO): NO